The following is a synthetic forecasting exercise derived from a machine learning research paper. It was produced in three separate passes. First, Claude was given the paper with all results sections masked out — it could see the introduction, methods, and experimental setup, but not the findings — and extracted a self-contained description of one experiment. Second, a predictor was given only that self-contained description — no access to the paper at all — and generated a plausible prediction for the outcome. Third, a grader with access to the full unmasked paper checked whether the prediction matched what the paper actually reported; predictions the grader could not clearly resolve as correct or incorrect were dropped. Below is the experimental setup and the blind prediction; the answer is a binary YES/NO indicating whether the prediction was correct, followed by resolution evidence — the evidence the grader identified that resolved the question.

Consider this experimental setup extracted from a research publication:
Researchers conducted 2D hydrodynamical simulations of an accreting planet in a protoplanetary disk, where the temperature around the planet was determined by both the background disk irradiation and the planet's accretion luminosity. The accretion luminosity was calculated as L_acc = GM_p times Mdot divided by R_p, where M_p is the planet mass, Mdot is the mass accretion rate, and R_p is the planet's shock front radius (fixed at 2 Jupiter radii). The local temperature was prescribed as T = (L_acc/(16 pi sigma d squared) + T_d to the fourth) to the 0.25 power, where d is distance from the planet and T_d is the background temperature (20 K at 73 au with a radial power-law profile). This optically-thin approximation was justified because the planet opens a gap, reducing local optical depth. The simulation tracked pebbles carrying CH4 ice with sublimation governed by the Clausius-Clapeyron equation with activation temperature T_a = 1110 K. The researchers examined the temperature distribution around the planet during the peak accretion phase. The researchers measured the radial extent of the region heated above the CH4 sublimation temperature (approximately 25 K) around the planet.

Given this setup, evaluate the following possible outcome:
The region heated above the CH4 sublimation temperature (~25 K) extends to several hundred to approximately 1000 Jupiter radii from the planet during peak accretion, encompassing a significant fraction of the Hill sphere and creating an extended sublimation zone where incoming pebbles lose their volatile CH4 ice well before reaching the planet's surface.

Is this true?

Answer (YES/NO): NO